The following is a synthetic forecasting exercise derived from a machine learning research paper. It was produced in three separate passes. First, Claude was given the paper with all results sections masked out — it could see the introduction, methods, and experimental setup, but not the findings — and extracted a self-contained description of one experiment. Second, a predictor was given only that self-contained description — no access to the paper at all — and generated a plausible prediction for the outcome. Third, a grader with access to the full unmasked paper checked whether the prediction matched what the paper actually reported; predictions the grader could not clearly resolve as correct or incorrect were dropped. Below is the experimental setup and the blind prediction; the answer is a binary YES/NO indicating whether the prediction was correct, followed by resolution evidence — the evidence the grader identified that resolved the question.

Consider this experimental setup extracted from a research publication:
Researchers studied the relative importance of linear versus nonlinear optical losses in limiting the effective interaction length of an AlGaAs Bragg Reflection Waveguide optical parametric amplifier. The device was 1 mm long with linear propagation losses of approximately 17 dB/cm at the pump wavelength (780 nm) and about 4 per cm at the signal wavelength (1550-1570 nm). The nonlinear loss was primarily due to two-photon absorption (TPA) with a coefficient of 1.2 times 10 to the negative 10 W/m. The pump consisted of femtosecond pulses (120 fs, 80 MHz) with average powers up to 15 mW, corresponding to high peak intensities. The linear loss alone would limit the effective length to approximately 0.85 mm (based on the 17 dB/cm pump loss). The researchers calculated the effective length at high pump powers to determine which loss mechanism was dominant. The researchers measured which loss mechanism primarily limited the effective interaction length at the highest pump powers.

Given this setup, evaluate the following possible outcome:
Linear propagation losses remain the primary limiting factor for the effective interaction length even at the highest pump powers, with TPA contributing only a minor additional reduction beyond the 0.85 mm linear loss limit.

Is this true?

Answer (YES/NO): NO